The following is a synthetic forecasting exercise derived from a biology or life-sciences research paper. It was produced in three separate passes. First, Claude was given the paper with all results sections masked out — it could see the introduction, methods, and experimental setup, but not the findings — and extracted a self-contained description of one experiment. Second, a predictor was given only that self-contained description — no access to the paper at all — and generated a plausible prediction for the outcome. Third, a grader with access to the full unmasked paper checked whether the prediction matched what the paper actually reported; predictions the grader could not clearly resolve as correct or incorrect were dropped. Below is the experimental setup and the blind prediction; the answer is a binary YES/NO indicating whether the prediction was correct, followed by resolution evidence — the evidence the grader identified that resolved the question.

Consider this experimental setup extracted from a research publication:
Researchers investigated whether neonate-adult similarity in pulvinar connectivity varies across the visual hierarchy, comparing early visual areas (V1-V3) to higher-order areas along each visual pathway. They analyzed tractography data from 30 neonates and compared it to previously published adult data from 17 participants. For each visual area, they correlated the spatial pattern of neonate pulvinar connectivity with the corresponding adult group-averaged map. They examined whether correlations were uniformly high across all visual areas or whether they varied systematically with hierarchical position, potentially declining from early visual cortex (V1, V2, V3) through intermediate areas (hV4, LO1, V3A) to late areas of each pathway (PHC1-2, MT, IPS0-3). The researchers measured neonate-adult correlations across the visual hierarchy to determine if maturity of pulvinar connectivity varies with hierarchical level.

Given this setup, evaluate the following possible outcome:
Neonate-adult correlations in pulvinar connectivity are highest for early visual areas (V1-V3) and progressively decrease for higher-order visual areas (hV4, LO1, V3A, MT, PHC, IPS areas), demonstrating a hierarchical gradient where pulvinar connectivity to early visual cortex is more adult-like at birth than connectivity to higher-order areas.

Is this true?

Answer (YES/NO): NO